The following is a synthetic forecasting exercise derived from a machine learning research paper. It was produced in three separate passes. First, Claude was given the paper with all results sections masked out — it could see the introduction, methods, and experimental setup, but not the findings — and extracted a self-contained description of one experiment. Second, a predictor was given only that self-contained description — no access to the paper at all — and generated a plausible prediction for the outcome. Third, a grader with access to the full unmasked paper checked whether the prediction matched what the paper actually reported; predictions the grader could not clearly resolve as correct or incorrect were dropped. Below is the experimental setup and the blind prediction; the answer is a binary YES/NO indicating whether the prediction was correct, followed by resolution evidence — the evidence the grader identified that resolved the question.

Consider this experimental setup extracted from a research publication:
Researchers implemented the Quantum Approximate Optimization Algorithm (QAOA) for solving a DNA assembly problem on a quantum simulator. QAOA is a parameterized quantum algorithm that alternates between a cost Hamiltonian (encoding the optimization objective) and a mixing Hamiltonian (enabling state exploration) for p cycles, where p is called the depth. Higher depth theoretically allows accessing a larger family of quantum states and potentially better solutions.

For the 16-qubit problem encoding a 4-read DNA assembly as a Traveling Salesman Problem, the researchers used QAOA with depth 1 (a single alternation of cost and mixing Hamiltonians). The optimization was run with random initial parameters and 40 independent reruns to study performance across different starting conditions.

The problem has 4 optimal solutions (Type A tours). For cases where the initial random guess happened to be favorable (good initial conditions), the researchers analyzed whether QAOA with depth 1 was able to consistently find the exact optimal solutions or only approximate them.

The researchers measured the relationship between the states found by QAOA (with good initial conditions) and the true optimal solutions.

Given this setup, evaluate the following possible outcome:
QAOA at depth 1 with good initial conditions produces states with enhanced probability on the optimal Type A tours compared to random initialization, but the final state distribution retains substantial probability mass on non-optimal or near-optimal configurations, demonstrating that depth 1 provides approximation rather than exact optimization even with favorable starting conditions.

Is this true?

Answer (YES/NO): YES